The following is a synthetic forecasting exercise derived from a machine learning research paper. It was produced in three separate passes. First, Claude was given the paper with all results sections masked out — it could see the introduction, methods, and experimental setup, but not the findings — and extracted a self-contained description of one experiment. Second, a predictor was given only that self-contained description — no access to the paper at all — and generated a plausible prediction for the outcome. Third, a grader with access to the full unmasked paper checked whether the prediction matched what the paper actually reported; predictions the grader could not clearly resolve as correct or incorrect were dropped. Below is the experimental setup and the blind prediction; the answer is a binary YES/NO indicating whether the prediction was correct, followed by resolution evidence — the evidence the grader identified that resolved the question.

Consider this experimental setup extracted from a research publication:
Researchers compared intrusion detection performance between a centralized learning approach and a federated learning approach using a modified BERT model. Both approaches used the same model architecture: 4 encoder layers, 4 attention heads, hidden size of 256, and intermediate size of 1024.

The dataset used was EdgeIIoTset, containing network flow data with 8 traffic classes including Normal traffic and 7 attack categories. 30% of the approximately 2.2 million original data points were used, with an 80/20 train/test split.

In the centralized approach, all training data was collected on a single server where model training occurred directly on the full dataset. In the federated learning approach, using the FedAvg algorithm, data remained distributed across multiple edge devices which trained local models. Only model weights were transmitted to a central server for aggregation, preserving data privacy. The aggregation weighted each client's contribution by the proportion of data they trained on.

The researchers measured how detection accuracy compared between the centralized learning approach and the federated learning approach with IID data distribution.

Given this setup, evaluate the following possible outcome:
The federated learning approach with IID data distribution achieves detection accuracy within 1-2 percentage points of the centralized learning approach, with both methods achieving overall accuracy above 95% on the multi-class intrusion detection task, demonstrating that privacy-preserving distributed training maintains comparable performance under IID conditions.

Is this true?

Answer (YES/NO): YES